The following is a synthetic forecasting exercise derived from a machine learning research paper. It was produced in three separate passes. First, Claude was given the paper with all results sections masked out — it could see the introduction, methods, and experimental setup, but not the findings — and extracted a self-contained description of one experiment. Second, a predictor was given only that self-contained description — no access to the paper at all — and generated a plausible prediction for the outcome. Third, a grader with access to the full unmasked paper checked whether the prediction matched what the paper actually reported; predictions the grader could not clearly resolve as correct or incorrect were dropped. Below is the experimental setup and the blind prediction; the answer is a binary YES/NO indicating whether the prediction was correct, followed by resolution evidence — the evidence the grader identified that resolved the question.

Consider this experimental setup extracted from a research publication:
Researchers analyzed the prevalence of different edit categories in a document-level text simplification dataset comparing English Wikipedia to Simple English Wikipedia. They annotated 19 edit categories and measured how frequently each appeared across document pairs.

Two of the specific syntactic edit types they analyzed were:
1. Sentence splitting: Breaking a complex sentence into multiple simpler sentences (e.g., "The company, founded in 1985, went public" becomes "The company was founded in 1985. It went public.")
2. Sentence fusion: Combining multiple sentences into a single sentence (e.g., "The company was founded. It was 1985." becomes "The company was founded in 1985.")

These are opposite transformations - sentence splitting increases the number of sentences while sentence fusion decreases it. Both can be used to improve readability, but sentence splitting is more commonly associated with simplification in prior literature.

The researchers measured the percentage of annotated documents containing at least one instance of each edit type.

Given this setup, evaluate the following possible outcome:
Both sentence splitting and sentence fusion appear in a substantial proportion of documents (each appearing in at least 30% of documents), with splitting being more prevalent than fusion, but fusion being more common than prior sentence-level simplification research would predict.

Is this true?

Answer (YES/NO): NO